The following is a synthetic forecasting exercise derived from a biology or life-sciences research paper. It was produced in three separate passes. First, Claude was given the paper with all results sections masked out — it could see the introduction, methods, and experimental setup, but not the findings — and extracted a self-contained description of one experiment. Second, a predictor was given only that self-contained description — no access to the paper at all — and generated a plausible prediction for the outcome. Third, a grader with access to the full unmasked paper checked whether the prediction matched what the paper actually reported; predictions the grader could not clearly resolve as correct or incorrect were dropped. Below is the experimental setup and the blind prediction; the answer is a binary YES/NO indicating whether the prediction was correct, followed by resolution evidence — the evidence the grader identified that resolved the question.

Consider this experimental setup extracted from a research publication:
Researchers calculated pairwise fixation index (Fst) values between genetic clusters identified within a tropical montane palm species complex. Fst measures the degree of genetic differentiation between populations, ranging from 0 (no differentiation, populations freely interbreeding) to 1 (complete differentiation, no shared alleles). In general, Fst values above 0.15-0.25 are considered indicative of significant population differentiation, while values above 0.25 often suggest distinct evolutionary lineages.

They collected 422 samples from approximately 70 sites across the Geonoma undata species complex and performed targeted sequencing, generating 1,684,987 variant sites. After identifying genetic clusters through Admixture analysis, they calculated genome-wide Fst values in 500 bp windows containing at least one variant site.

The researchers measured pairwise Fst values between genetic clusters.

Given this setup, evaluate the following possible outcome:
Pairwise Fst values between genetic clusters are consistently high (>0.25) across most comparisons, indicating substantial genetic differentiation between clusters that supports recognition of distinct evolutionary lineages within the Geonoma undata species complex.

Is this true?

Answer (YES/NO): NO